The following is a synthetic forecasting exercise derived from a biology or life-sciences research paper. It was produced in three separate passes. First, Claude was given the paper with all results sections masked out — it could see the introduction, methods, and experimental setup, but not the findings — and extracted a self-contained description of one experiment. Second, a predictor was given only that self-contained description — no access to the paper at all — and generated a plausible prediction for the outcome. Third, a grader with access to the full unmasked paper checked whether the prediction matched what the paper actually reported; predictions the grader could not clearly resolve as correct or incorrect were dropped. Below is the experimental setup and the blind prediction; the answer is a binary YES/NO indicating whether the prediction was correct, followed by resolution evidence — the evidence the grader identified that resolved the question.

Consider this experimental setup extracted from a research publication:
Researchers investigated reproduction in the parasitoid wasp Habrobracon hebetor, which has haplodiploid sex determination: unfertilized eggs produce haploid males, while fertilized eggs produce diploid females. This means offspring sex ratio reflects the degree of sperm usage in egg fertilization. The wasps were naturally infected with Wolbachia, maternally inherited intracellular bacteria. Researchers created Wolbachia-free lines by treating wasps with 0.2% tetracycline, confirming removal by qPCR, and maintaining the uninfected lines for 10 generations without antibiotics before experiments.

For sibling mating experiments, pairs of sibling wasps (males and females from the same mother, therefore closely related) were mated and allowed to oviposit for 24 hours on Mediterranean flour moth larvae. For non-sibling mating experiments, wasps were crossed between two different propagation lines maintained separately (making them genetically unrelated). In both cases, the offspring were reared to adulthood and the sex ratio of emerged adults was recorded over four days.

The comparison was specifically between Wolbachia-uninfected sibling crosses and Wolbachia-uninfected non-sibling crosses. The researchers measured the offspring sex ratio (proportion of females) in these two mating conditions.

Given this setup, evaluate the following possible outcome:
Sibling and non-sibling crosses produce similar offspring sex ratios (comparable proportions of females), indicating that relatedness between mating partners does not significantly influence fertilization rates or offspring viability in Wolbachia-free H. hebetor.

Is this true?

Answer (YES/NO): NO